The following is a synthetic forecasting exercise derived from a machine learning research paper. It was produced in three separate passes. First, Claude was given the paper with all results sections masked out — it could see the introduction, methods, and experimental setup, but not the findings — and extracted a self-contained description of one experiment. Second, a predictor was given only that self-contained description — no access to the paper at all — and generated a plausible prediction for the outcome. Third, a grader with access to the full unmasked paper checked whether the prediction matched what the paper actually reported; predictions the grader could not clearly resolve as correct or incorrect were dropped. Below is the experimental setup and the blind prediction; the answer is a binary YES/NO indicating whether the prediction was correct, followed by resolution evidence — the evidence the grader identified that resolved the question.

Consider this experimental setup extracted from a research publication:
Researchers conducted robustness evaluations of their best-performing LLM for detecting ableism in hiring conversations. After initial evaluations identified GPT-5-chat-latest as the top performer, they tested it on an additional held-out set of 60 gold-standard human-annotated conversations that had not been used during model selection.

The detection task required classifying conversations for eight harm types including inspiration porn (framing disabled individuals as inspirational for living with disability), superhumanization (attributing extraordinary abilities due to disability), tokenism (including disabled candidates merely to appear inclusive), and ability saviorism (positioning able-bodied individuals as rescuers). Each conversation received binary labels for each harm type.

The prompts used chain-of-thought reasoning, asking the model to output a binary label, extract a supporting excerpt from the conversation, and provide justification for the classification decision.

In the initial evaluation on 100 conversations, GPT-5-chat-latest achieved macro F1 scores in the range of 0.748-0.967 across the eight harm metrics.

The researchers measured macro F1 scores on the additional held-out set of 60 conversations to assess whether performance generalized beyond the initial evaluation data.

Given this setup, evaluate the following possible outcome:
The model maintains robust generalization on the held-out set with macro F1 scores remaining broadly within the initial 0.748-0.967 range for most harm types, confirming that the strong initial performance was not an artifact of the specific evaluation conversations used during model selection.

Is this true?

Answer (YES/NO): YES